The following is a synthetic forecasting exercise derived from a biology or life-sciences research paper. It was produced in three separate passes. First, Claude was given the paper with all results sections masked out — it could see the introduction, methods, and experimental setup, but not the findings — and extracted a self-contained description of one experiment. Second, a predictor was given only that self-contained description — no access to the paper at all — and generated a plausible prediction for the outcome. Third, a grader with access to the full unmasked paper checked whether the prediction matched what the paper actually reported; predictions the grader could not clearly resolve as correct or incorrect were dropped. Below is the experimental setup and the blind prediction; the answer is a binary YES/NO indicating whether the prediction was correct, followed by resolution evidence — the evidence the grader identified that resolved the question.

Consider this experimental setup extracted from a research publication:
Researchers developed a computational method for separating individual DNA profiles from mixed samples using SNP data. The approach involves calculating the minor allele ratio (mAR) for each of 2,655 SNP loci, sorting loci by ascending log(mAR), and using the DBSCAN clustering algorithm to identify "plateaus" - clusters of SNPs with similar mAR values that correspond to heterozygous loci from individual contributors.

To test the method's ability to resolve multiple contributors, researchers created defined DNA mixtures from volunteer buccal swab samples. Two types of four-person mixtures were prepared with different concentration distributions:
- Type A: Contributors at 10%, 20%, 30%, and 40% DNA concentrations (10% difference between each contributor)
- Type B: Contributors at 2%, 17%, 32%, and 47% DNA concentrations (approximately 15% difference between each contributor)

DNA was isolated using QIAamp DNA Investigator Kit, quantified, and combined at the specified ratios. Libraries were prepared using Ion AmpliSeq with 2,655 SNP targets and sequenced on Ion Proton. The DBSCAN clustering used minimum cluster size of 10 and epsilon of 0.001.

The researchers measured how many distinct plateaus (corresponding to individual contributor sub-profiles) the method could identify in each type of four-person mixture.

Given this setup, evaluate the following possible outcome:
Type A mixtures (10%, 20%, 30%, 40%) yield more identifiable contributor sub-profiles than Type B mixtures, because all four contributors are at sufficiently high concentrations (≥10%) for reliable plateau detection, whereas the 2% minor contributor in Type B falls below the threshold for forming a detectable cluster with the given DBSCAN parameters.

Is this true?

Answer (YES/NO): NO